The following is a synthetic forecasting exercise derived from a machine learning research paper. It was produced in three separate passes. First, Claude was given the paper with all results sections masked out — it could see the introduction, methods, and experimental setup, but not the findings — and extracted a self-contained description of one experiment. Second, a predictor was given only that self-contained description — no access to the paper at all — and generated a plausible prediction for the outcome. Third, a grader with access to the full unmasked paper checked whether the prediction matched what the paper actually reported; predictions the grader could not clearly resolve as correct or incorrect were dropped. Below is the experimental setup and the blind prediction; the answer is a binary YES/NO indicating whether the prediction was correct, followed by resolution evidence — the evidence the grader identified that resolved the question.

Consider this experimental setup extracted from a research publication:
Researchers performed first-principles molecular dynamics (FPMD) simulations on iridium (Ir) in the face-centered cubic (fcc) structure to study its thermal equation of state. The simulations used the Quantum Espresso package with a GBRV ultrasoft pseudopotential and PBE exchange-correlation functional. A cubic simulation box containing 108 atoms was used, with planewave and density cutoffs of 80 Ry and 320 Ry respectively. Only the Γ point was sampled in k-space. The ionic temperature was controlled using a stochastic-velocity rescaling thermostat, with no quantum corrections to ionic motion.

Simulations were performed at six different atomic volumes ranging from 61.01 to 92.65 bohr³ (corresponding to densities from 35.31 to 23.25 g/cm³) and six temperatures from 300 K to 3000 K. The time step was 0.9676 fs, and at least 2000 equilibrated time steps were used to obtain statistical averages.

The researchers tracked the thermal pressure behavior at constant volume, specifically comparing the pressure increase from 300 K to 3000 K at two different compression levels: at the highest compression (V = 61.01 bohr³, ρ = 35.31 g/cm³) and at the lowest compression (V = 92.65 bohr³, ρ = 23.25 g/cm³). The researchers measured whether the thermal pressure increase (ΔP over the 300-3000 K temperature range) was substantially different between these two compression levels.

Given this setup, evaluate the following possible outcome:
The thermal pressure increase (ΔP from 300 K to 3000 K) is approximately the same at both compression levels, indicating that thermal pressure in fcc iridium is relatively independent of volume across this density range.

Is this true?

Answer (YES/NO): YES